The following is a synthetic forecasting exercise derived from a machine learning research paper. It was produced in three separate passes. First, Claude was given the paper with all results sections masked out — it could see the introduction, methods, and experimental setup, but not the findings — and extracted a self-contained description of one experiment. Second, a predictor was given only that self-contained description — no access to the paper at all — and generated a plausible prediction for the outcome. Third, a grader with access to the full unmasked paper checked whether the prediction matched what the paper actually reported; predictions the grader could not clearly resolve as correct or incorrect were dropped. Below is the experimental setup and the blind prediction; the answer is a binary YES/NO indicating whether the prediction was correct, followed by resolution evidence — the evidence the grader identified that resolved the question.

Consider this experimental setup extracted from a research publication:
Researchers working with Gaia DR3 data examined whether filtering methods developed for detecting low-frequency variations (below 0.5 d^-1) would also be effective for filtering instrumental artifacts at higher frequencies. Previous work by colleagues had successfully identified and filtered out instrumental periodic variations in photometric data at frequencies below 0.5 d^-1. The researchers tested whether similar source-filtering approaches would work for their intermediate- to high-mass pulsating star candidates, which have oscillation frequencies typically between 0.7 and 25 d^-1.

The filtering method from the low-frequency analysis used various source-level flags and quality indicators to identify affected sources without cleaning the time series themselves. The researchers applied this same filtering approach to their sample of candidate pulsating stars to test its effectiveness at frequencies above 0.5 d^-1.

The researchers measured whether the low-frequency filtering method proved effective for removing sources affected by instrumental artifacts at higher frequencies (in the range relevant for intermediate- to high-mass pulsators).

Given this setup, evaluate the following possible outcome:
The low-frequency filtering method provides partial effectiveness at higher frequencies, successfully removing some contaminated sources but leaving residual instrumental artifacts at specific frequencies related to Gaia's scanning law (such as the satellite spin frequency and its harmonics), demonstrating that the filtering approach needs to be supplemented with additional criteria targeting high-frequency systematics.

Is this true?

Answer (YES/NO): NO